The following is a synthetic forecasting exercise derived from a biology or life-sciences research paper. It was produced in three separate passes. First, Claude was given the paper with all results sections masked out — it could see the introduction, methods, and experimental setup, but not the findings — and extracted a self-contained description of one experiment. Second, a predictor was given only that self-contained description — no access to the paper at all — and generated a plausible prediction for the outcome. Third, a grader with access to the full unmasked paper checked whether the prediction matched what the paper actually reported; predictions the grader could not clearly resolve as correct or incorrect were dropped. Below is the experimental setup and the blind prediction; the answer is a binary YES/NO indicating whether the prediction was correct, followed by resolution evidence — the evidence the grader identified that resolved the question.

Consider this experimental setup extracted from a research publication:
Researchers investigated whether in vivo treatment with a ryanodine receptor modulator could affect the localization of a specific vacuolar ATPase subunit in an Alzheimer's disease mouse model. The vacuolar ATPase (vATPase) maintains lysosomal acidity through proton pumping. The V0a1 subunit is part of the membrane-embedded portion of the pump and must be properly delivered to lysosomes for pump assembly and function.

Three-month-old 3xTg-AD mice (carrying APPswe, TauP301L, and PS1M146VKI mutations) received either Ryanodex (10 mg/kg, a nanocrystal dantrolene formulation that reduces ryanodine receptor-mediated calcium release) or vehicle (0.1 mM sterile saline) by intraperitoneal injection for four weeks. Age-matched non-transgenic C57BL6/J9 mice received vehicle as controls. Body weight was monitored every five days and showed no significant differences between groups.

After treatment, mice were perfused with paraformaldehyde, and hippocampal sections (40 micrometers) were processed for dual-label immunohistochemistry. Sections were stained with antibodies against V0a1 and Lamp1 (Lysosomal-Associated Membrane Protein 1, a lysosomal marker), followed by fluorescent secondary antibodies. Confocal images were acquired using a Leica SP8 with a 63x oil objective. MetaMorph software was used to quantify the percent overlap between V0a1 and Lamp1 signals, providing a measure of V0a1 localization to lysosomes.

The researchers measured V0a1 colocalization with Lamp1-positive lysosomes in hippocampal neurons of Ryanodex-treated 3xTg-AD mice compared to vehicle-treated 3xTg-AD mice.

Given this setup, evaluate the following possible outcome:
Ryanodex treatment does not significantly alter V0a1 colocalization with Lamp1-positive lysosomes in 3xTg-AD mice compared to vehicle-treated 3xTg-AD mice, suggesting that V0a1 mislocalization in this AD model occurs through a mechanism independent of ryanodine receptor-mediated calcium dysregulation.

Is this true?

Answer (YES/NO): NO